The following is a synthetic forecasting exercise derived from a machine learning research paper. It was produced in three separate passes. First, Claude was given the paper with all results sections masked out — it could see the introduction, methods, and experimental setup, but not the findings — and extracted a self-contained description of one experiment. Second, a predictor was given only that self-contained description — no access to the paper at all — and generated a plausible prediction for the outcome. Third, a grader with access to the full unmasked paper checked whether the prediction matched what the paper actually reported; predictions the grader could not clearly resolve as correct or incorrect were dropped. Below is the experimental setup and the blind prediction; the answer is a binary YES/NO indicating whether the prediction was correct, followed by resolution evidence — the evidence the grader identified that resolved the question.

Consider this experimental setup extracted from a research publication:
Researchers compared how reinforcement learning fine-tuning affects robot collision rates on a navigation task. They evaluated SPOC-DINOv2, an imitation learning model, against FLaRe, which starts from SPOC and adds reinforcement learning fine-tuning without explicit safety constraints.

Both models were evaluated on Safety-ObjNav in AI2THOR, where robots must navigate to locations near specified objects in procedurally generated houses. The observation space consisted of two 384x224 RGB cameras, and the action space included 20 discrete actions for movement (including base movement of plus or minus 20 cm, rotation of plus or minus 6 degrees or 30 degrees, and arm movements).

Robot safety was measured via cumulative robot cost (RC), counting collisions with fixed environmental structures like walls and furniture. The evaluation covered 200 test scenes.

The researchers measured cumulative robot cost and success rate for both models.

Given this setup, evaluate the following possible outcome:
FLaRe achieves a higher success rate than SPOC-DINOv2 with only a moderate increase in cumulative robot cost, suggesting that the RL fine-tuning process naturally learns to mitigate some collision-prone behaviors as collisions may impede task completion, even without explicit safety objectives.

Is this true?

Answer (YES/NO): NO